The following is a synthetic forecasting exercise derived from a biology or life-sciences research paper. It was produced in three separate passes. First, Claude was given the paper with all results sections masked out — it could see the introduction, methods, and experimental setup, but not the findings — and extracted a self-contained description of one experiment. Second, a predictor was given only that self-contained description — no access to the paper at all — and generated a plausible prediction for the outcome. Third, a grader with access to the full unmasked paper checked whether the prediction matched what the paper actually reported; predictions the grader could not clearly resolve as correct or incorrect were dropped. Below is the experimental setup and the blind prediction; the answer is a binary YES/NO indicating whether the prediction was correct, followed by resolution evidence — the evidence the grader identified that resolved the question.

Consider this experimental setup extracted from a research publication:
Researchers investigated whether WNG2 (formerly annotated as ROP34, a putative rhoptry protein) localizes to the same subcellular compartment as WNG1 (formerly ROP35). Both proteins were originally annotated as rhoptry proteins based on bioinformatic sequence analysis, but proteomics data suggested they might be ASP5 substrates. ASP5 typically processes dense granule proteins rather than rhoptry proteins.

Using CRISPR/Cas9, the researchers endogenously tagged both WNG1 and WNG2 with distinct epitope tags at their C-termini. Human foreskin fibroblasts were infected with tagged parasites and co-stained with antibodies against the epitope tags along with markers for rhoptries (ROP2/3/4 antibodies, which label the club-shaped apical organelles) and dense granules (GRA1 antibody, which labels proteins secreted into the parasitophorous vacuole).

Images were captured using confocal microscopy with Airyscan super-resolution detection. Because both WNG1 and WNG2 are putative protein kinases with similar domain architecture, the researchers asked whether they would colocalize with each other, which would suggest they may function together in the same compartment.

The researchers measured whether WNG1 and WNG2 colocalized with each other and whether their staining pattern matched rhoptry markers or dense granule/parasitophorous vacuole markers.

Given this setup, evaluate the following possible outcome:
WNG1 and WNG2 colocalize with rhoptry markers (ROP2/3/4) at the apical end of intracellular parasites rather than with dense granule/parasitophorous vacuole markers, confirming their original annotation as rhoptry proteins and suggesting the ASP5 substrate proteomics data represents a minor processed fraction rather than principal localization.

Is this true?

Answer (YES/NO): NO